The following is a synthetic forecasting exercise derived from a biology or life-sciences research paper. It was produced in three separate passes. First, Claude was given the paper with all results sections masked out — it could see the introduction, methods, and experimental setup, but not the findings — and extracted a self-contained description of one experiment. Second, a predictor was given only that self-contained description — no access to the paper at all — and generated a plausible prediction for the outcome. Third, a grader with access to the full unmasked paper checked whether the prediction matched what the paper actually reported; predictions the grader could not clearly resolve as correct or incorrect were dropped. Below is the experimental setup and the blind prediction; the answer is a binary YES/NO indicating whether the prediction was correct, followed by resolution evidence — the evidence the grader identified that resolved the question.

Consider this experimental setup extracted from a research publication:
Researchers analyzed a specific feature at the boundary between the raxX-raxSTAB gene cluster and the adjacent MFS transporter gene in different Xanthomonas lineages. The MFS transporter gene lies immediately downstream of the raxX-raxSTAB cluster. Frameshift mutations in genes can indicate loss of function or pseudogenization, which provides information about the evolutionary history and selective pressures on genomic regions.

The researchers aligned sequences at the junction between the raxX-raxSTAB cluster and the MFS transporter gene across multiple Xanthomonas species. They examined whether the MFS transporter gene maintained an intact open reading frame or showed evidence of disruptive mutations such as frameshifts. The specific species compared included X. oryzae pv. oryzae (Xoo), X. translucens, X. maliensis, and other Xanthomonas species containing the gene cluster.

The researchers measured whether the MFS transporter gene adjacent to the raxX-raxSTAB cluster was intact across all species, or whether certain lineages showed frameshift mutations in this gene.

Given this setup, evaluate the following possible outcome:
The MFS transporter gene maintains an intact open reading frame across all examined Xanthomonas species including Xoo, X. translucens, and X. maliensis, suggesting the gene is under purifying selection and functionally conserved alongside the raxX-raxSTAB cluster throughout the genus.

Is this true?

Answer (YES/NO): NO